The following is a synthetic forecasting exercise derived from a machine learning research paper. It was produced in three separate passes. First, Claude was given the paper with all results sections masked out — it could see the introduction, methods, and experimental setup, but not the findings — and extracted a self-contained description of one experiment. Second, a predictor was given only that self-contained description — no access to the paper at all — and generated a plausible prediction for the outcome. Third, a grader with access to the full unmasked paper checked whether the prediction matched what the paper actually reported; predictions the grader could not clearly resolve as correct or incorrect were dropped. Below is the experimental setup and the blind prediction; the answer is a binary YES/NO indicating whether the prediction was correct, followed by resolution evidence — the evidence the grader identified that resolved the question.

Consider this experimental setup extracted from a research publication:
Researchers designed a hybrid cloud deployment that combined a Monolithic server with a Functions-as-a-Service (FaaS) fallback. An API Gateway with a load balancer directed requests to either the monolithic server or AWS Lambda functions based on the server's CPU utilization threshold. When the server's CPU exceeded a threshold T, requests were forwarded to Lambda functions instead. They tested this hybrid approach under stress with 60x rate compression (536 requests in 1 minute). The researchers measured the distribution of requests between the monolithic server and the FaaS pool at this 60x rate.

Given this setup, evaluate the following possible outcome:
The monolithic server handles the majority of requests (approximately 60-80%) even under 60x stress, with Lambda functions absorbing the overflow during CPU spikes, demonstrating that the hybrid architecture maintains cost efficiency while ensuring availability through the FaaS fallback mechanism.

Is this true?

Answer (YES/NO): YES